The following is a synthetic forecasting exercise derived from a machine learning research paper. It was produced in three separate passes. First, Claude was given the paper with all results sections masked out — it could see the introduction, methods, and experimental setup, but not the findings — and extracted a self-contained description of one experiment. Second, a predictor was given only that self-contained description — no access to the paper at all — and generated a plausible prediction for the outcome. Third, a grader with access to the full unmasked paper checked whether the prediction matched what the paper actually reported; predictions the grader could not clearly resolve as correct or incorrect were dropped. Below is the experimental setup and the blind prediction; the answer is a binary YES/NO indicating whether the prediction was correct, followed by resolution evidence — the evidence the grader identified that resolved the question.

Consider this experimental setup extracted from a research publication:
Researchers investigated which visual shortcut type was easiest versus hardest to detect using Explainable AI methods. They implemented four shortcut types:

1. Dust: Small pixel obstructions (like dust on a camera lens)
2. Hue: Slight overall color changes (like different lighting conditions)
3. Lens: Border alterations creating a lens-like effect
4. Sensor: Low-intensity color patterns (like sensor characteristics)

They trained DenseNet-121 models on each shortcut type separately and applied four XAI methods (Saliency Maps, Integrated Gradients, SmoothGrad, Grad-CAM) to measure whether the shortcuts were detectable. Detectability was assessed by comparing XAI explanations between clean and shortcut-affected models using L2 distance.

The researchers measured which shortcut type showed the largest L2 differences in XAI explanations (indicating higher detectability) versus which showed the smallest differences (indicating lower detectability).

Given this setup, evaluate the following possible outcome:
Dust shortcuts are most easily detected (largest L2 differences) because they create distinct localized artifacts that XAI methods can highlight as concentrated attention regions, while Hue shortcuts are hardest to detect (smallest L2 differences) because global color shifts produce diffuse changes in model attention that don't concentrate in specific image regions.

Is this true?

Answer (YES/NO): NO